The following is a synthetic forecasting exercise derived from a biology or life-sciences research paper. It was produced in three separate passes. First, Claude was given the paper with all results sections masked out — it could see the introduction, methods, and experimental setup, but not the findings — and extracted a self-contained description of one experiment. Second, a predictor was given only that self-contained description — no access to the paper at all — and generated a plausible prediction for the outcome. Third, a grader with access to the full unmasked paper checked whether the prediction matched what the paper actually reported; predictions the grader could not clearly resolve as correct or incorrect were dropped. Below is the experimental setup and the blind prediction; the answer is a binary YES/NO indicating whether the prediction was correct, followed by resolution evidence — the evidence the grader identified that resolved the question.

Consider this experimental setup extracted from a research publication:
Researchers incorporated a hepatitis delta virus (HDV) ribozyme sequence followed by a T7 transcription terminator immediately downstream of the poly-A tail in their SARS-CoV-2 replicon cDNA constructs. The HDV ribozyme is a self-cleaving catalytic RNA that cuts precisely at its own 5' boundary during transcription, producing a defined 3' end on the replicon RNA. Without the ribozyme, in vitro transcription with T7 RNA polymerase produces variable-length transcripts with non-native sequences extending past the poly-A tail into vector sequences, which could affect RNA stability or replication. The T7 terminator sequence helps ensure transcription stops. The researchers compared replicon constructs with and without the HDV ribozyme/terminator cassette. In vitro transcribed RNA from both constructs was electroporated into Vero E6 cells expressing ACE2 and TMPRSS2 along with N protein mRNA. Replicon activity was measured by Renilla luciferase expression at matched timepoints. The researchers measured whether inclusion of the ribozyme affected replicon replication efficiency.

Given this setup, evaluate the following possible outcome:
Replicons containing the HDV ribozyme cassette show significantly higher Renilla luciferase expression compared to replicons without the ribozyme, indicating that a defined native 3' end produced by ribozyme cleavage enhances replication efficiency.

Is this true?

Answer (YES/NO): NO